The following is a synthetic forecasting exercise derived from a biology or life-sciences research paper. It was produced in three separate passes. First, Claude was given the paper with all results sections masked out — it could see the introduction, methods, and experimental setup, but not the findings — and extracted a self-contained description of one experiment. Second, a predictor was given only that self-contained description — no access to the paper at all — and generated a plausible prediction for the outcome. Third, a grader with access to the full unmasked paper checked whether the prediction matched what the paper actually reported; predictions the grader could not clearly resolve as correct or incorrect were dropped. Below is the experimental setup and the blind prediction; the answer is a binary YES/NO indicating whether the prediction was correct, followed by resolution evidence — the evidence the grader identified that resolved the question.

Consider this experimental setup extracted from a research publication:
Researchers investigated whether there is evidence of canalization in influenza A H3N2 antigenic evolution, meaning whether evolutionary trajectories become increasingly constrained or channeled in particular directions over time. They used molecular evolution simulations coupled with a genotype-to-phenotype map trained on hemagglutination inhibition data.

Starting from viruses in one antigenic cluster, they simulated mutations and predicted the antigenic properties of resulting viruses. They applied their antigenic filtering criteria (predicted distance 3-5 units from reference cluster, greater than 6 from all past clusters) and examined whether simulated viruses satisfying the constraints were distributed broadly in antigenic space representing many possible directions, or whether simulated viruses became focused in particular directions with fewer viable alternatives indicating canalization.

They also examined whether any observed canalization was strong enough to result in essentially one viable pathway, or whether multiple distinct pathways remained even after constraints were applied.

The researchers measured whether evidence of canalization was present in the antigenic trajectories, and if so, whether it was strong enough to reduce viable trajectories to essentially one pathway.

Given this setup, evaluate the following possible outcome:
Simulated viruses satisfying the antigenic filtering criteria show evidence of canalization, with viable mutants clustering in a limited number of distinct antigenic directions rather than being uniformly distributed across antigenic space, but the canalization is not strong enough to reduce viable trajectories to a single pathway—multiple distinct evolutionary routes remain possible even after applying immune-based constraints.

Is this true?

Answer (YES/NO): YES